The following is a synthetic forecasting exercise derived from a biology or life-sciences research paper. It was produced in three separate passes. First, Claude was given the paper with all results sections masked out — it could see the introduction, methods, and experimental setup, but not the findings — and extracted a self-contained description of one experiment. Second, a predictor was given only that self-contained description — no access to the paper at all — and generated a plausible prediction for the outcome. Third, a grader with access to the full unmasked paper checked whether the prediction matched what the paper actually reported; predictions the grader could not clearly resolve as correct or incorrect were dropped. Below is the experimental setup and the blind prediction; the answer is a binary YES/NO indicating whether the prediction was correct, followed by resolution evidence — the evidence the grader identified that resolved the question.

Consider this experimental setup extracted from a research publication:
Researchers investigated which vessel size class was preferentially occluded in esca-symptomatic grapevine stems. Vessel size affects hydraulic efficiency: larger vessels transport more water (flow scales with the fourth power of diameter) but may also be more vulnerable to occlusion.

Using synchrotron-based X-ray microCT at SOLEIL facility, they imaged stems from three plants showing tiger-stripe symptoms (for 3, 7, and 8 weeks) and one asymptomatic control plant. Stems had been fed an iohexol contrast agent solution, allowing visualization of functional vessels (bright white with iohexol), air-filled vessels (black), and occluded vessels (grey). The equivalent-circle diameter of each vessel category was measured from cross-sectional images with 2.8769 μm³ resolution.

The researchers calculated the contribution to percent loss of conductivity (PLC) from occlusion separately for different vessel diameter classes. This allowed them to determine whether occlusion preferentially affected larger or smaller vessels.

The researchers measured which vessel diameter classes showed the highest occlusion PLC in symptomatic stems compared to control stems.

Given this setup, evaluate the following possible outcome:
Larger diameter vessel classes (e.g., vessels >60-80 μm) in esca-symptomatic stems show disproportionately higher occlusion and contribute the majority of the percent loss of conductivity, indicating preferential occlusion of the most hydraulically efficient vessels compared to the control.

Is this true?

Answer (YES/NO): NO